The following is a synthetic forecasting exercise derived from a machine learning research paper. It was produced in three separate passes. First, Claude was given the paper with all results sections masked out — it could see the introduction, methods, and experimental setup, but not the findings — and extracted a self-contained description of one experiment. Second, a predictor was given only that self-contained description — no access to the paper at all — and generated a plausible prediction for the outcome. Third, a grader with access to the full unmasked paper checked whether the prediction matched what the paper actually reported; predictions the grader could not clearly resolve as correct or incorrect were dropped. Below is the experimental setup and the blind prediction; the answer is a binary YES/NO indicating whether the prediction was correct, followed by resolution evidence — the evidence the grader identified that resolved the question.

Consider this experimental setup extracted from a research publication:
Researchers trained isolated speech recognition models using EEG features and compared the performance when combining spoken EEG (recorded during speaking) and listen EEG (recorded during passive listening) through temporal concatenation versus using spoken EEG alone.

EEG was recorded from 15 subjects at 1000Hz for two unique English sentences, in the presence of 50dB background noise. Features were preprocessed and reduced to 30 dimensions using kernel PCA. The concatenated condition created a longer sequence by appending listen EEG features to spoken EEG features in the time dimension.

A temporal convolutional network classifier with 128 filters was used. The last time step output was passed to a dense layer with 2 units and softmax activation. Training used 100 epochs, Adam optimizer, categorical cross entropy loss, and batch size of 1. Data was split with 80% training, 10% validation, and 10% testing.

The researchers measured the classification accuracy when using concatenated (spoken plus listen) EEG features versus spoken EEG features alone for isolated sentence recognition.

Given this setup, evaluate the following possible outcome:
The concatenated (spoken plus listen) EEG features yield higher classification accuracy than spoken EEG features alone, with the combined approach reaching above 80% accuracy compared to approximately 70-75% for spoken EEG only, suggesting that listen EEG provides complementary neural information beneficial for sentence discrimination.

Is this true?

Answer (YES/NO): NO